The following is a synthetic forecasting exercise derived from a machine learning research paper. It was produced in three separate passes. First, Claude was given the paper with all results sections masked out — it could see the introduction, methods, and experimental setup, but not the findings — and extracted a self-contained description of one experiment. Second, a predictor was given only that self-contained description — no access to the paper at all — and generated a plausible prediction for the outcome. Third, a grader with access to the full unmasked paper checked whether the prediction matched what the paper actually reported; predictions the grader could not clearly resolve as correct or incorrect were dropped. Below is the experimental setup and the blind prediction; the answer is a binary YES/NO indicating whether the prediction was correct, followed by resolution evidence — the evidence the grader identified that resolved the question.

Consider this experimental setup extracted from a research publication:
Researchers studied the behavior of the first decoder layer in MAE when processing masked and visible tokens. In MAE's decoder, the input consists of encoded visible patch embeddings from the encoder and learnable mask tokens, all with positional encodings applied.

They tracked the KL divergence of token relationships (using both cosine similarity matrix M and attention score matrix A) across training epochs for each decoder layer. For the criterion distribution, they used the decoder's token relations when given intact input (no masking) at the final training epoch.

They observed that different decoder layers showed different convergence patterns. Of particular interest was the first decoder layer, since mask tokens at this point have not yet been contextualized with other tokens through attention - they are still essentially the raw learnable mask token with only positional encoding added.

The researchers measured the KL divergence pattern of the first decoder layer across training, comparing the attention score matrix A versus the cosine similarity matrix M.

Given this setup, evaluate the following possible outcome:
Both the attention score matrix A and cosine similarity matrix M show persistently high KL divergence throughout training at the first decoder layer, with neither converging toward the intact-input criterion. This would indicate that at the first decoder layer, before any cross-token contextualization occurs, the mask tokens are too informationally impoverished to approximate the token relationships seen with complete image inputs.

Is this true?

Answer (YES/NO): NO